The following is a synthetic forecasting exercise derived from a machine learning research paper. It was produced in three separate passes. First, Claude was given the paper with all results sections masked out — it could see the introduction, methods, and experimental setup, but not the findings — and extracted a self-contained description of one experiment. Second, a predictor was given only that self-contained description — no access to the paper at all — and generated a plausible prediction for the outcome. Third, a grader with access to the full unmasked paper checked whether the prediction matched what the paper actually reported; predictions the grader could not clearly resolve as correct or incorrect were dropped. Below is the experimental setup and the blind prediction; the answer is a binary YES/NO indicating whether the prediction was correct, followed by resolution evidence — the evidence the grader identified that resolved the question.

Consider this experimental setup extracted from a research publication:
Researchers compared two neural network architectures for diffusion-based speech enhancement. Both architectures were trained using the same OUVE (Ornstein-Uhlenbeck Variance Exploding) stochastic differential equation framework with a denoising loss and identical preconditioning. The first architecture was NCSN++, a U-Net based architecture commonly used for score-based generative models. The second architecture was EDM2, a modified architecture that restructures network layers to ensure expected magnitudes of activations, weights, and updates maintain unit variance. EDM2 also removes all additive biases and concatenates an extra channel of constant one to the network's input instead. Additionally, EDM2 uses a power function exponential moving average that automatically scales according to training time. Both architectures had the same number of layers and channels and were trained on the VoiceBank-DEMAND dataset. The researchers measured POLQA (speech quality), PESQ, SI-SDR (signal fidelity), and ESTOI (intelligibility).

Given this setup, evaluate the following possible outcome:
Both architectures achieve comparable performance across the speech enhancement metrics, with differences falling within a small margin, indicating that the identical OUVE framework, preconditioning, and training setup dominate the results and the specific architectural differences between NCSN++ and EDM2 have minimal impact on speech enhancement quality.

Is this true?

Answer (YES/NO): YES